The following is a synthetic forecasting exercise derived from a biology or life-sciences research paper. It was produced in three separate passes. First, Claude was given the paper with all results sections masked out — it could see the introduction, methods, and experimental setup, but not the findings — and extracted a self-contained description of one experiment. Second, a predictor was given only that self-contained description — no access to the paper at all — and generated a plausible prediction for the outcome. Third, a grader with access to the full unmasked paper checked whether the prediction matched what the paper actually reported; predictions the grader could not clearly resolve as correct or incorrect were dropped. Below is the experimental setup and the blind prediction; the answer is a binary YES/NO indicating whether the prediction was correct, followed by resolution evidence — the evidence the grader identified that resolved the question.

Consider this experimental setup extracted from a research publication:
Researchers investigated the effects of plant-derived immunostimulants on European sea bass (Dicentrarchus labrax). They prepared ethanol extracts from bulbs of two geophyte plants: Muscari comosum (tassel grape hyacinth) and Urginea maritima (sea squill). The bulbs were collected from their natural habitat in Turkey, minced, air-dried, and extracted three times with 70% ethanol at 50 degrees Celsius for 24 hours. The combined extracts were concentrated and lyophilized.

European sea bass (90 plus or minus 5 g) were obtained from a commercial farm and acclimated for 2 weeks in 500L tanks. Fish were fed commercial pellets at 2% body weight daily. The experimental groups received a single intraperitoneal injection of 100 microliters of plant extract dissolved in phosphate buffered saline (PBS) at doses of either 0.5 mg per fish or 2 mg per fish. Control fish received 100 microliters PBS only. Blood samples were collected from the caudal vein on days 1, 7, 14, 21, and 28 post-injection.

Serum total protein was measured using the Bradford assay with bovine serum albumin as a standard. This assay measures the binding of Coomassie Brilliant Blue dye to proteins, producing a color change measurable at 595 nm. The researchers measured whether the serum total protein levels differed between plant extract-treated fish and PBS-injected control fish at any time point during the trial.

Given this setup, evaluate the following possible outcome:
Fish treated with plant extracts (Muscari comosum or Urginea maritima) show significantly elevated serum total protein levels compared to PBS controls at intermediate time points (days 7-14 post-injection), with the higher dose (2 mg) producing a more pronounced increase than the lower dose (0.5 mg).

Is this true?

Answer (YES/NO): NO